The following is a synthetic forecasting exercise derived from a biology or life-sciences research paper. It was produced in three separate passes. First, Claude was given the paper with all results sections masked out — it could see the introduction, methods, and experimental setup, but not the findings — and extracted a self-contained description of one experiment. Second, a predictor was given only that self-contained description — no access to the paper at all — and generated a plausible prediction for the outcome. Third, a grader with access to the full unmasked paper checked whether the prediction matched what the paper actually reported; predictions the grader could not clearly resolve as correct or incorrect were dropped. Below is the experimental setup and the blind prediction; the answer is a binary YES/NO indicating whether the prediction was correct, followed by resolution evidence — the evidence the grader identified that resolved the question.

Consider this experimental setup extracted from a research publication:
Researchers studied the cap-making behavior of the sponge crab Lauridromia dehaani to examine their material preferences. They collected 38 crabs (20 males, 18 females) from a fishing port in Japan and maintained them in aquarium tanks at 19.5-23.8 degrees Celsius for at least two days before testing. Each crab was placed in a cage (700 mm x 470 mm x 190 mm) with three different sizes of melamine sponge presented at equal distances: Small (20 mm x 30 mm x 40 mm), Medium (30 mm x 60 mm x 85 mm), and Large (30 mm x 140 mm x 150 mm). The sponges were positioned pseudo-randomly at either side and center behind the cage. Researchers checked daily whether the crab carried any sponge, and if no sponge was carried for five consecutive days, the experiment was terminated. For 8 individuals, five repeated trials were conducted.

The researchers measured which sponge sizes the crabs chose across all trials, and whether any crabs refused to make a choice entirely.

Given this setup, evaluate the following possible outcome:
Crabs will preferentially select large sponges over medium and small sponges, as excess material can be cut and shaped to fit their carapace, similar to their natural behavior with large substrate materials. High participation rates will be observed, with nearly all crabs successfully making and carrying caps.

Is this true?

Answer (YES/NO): NO